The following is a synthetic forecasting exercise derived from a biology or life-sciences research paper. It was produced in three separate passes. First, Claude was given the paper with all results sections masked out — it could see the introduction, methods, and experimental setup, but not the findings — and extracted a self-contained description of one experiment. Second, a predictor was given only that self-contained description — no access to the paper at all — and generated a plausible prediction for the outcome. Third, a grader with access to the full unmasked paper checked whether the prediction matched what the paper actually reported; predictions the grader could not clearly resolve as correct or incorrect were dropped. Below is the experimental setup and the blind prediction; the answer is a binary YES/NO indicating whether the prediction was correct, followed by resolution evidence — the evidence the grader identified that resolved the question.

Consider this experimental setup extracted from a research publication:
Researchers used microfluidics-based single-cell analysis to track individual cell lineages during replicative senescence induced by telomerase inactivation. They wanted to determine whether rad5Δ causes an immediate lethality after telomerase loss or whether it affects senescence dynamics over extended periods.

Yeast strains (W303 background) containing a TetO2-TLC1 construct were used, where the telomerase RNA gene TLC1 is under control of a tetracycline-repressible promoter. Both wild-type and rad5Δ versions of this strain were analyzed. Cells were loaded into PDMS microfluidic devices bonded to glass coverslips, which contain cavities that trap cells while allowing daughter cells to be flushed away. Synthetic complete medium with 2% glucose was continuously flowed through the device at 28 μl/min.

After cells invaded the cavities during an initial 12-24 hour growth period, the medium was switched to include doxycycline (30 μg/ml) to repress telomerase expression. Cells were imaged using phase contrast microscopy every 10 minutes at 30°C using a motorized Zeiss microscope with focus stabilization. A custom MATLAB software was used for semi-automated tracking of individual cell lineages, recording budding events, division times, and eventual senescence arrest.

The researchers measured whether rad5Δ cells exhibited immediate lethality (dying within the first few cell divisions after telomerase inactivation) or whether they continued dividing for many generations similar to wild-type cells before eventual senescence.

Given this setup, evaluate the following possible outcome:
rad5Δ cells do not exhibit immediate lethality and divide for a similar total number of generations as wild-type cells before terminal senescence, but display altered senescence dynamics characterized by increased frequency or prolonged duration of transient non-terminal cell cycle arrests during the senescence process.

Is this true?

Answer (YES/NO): NO